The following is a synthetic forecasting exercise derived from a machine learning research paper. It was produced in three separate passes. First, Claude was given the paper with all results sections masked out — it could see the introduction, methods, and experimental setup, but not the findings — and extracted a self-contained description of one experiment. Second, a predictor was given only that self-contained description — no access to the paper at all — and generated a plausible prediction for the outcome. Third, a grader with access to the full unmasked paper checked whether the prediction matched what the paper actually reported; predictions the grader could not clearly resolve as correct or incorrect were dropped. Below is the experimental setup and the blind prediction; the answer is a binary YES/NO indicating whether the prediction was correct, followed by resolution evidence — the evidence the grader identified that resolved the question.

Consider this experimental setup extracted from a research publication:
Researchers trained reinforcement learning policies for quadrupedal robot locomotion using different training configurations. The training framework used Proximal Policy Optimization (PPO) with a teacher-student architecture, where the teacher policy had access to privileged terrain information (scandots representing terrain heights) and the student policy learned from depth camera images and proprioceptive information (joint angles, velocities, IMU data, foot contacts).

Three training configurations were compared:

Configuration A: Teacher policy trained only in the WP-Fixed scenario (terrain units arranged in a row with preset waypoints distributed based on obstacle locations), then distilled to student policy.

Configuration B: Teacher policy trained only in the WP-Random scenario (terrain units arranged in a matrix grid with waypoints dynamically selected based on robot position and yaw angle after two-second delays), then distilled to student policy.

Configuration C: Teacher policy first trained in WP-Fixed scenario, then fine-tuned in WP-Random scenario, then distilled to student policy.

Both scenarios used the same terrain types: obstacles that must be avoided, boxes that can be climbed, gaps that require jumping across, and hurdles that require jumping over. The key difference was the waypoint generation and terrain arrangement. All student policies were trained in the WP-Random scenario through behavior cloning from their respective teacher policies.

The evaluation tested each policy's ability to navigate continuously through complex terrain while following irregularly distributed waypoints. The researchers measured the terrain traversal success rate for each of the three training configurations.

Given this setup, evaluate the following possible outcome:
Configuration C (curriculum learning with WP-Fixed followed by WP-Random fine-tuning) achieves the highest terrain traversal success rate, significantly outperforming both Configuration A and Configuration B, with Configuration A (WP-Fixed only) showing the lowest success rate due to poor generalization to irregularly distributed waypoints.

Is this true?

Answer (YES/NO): NO